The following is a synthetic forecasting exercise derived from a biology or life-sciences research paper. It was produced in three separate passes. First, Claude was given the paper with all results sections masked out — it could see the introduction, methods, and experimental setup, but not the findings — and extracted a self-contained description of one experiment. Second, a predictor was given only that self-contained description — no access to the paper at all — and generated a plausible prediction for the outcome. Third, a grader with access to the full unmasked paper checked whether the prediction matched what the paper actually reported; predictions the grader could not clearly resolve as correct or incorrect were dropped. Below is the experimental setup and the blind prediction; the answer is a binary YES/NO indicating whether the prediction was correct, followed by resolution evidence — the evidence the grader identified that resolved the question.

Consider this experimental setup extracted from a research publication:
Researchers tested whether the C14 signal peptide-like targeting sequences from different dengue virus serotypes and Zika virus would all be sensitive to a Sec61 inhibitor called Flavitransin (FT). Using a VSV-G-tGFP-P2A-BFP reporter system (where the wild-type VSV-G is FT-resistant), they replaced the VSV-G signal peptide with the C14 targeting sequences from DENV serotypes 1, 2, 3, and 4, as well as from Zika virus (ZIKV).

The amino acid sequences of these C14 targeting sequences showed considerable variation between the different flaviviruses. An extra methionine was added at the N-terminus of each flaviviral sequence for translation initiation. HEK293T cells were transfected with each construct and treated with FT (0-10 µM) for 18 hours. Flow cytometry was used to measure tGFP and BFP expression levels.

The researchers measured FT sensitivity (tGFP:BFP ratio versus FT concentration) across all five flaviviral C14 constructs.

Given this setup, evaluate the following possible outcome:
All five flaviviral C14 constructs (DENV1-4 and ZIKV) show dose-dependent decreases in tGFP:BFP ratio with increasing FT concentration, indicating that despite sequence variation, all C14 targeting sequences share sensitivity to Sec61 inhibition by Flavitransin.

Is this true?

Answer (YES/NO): YES